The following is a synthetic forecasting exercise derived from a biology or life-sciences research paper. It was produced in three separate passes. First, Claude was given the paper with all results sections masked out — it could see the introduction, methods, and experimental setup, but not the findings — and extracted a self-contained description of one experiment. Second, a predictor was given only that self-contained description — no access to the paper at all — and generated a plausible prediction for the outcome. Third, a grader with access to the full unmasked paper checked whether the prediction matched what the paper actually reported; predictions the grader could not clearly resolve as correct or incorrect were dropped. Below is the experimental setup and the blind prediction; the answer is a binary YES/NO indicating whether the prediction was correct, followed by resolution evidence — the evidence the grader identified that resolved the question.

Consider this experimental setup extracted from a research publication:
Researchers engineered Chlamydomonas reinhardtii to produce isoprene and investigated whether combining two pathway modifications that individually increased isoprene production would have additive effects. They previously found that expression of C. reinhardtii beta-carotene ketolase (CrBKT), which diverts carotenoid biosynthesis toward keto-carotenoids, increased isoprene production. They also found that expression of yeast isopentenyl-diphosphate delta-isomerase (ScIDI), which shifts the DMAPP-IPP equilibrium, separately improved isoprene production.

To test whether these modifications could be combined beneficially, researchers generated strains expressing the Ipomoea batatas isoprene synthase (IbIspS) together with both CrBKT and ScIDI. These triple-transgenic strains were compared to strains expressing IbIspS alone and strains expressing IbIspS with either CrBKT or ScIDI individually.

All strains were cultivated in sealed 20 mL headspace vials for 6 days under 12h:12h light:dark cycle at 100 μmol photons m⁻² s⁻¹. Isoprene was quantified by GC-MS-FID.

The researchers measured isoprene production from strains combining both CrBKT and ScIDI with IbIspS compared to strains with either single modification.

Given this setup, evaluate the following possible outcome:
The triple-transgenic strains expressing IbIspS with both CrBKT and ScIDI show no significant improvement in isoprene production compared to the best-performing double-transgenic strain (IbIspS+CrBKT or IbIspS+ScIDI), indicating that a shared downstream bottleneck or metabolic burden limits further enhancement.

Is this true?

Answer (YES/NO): NO